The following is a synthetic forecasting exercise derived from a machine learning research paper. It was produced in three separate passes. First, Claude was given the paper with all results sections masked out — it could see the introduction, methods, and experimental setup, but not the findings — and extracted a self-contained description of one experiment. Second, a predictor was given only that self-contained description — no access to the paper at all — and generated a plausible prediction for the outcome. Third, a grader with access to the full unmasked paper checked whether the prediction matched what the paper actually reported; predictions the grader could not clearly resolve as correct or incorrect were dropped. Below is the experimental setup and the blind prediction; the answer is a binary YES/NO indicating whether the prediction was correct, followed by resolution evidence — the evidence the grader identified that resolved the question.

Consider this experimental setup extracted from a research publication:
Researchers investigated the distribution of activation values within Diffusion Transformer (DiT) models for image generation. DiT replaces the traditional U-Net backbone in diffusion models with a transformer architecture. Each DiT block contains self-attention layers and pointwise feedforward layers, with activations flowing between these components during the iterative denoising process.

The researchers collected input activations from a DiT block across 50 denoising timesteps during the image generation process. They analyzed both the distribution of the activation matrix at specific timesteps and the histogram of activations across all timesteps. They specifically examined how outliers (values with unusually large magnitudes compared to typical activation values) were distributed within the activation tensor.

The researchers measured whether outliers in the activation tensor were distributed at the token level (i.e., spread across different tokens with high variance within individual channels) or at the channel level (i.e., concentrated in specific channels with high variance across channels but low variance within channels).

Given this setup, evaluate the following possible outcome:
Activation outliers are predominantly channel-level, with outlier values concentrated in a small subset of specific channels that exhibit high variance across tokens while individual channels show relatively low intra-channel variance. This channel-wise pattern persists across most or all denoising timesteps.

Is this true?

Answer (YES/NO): YES